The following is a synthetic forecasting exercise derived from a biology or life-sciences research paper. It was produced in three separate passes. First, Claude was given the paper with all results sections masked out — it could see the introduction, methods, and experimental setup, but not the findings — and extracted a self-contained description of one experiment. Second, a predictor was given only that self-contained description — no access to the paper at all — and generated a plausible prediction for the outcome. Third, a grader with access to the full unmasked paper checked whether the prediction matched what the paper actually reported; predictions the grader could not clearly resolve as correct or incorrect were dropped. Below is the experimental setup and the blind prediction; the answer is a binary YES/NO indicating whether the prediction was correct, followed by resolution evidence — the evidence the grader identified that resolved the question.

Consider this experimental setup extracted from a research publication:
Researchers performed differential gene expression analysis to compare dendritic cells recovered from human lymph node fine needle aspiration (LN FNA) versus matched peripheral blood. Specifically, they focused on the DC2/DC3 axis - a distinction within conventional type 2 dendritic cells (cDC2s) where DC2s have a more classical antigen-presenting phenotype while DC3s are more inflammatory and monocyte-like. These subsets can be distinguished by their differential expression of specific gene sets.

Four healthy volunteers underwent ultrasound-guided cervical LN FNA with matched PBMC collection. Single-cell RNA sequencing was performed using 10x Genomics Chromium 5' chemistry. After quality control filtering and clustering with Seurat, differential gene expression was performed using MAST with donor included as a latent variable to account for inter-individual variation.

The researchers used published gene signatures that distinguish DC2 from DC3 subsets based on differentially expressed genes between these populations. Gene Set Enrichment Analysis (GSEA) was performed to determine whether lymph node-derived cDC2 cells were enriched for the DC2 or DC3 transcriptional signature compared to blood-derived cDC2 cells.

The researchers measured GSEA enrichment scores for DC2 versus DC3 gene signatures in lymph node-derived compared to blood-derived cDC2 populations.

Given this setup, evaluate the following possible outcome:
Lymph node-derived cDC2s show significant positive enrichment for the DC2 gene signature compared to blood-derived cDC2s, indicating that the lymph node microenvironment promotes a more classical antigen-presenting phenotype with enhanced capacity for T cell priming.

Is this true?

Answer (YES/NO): YES